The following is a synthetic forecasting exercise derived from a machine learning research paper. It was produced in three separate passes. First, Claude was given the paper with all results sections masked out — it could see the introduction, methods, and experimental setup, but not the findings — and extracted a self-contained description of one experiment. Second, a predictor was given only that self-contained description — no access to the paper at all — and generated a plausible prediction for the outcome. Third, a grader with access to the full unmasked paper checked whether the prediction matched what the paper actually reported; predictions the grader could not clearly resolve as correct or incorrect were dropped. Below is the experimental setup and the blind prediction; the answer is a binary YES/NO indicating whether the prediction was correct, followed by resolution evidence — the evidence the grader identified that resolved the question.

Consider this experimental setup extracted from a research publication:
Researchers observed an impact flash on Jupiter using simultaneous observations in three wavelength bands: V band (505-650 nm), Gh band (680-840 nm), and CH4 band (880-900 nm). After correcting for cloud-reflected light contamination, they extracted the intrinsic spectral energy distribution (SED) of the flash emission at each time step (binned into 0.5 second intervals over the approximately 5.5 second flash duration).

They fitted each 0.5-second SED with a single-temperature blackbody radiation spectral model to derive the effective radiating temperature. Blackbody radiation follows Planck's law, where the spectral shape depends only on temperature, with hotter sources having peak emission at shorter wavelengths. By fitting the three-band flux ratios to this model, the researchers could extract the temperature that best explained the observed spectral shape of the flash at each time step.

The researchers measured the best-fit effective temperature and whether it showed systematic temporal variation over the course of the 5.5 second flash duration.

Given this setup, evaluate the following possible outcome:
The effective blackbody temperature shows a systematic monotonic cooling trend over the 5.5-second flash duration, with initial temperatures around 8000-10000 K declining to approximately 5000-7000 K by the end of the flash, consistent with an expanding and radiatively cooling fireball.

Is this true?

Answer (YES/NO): NO